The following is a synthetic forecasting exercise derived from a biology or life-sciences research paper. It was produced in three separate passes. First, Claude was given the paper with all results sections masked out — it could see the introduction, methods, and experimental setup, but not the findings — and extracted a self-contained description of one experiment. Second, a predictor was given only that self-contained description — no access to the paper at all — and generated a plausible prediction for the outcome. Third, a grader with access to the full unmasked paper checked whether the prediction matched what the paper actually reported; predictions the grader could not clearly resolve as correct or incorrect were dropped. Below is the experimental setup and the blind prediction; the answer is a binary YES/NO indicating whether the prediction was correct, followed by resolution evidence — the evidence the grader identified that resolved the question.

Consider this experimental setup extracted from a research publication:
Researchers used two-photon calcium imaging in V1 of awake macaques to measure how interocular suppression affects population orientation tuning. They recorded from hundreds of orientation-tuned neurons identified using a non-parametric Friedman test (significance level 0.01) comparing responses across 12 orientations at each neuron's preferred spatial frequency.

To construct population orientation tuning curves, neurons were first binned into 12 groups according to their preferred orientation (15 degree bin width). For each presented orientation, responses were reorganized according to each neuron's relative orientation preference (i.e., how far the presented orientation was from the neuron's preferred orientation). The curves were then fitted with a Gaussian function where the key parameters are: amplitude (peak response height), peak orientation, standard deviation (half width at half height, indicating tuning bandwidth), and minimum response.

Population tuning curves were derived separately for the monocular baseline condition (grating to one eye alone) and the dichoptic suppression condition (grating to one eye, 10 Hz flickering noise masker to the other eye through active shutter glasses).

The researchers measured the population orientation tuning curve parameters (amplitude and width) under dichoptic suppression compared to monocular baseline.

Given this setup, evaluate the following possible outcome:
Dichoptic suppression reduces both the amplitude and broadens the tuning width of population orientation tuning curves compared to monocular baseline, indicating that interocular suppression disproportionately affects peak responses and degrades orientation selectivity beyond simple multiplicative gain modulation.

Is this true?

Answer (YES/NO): YES